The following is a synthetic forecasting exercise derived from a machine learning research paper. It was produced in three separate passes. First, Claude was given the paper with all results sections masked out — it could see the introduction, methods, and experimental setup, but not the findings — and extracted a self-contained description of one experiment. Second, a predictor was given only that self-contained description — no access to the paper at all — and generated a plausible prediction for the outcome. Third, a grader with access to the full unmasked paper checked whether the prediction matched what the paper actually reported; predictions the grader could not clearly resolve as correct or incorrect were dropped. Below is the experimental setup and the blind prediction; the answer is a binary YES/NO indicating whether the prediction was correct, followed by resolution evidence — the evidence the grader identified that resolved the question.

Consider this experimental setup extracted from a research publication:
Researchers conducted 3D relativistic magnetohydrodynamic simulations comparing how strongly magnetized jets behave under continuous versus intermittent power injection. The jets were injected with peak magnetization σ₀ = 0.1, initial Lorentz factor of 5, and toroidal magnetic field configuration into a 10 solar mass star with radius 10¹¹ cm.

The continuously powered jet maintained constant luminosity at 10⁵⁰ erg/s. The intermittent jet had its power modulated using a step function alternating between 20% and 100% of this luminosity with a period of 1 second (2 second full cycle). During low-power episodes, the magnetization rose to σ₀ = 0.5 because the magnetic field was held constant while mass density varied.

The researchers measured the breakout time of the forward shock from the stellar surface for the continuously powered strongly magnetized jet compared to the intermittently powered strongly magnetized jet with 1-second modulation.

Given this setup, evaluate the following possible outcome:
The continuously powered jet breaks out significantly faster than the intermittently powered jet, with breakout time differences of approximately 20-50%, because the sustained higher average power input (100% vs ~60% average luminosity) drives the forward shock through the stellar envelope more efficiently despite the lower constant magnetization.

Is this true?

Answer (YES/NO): NO